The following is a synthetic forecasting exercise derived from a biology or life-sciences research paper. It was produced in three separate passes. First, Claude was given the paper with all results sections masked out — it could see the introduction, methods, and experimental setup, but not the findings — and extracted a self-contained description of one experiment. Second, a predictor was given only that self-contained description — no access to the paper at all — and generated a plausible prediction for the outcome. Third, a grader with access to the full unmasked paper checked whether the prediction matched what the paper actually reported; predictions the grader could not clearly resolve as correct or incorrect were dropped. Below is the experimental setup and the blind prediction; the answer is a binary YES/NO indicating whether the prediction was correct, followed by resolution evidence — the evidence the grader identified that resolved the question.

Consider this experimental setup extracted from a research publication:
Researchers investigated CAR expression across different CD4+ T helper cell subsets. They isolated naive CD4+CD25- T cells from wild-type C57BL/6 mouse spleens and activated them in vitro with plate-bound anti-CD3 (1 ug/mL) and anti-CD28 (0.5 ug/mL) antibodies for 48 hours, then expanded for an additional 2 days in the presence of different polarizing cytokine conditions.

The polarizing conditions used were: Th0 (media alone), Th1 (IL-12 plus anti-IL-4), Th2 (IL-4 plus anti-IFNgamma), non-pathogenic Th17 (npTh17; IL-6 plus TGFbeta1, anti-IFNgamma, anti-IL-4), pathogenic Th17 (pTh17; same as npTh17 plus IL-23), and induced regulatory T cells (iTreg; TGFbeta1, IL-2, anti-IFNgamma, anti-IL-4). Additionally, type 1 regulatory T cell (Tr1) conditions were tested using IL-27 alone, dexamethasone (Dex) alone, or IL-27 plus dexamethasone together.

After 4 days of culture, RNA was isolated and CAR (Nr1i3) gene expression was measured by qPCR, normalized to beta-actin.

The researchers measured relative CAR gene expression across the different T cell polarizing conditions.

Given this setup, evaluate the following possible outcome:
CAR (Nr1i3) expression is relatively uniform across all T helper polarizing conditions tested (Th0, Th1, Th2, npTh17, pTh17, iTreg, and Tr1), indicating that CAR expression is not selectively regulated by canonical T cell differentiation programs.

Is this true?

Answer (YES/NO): NO